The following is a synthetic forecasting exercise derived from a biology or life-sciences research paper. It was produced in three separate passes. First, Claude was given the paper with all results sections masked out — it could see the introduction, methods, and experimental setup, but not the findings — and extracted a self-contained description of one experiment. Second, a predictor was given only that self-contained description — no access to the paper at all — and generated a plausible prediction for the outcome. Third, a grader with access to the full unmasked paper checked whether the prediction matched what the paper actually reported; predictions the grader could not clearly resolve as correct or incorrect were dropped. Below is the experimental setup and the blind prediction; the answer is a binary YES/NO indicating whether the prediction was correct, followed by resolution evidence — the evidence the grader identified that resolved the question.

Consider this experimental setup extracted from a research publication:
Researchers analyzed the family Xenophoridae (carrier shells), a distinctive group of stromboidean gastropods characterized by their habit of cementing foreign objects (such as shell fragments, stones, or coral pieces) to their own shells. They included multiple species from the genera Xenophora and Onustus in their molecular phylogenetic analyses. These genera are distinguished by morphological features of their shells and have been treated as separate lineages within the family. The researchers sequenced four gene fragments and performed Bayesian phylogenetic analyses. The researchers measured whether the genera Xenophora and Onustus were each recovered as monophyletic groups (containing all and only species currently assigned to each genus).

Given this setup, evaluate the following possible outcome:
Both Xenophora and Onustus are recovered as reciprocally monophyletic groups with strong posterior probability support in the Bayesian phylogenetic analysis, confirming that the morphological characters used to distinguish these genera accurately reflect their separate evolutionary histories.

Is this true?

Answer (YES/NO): NO